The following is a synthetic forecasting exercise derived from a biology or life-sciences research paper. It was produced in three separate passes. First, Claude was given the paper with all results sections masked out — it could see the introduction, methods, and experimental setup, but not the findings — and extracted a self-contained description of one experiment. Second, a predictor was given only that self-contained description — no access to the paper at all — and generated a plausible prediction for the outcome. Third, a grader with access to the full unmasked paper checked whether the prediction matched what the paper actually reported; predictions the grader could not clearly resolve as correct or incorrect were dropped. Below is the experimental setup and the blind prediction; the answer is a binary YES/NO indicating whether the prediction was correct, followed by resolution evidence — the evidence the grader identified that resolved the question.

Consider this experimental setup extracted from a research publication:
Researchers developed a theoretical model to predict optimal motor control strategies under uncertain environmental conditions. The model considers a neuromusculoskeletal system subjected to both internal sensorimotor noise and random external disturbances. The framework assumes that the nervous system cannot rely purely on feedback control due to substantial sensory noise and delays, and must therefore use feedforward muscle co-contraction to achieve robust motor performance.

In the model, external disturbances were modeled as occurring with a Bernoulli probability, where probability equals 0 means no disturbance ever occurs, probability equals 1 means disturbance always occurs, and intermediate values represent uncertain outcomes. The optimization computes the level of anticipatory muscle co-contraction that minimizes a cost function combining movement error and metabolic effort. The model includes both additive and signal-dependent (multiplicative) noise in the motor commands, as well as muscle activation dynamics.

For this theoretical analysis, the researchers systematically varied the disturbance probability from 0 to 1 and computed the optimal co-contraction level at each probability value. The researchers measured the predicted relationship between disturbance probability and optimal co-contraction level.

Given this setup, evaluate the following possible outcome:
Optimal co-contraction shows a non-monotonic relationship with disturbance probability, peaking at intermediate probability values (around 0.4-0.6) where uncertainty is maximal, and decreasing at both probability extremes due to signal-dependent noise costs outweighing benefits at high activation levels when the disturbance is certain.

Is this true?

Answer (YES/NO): NO